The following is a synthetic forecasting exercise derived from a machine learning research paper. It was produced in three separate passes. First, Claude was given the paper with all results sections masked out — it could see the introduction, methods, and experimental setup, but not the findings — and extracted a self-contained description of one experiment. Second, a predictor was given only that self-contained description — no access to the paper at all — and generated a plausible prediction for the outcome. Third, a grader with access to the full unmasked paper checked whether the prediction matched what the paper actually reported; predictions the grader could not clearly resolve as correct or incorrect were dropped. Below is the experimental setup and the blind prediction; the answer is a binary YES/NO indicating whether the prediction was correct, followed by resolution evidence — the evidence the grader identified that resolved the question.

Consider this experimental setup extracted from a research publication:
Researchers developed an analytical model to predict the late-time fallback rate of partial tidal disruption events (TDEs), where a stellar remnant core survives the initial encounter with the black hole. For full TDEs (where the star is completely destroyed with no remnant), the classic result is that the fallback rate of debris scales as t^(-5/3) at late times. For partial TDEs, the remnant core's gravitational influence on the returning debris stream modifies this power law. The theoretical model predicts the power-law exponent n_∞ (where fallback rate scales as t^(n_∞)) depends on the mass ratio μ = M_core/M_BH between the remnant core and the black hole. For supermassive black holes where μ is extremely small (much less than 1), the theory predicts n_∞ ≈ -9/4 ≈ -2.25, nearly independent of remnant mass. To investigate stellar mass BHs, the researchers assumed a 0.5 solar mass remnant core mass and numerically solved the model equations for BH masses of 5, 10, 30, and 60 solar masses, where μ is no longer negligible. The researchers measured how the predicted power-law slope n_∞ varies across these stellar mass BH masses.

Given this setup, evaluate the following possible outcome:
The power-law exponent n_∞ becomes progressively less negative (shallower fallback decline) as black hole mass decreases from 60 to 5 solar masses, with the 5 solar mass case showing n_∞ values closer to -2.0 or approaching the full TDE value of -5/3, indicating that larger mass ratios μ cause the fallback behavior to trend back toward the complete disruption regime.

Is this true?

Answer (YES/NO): YES